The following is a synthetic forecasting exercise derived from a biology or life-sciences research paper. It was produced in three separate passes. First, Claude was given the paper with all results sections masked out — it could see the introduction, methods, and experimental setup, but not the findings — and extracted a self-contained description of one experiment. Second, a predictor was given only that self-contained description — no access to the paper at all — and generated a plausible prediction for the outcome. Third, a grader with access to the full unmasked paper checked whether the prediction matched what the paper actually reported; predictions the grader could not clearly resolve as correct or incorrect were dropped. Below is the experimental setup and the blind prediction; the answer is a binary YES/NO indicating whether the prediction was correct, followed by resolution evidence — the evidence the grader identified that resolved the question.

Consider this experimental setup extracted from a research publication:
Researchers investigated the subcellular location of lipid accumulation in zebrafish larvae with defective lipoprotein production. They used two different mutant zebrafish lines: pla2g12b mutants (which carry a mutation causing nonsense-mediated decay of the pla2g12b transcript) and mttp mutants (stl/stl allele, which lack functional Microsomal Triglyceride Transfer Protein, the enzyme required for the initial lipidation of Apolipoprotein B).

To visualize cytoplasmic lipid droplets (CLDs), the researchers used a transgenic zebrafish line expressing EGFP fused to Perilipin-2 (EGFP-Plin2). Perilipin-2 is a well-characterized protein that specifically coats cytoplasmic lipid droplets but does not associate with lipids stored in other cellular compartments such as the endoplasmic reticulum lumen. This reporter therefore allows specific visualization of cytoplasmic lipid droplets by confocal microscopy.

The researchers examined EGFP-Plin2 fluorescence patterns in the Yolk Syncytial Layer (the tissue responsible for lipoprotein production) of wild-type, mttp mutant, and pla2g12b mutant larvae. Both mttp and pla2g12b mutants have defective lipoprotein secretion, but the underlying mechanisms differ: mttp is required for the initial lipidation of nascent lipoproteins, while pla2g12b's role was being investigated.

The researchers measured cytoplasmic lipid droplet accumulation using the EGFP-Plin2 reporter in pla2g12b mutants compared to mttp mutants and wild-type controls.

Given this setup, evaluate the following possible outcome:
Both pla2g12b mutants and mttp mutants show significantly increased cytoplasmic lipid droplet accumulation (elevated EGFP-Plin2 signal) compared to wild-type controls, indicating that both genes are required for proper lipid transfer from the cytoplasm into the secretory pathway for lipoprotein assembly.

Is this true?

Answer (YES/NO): NO